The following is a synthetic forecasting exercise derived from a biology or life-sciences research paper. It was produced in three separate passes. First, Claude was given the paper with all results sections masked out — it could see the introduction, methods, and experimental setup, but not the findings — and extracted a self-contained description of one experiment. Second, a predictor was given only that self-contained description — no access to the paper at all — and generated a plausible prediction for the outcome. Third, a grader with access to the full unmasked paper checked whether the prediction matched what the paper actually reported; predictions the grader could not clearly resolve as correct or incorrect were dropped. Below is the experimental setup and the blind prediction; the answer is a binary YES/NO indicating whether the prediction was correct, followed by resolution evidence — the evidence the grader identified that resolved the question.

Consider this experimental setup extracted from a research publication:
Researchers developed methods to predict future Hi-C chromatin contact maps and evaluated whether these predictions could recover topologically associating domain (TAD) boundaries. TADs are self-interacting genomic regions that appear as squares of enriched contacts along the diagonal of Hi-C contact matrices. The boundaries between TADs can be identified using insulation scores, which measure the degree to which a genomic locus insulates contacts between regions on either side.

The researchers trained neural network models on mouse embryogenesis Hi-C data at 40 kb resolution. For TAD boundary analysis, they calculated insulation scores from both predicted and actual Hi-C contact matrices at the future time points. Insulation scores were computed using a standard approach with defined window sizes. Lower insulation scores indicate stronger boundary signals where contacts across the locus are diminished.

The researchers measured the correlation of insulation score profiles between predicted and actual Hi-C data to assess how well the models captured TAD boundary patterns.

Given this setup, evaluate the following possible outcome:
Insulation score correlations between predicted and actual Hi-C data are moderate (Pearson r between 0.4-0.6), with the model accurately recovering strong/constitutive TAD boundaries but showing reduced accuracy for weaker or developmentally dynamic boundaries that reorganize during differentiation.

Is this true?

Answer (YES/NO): NO